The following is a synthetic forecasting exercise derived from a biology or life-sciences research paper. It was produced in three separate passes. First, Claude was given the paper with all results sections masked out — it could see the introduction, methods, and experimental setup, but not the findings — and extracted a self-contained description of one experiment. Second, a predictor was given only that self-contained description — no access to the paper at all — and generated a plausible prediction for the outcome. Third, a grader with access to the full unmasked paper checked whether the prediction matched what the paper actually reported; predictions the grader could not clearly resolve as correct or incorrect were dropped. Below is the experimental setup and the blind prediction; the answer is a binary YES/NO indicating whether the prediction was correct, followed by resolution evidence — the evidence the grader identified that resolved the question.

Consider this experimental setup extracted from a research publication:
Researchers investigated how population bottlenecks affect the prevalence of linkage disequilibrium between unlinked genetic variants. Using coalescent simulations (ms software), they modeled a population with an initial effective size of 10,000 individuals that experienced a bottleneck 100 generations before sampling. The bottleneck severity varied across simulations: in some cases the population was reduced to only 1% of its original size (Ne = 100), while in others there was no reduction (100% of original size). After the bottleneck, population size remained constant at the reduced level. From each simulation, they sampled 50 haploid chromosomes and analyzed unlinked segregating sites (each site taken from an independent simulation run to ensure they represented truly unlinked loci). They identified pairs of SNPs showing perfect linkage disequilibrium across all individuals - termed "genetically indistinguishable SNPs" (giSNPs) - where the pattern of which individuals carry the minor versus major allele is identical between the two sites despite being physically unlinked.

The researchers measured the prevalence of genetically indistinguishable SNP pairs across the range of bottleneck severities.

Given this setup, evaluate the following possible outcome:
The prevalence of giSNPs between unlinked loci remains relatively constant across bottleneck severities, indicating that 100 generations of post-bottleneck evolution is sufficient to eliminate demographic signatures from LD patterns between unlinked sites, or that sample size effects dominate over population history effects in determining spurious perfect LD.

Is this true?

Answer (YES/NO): NO